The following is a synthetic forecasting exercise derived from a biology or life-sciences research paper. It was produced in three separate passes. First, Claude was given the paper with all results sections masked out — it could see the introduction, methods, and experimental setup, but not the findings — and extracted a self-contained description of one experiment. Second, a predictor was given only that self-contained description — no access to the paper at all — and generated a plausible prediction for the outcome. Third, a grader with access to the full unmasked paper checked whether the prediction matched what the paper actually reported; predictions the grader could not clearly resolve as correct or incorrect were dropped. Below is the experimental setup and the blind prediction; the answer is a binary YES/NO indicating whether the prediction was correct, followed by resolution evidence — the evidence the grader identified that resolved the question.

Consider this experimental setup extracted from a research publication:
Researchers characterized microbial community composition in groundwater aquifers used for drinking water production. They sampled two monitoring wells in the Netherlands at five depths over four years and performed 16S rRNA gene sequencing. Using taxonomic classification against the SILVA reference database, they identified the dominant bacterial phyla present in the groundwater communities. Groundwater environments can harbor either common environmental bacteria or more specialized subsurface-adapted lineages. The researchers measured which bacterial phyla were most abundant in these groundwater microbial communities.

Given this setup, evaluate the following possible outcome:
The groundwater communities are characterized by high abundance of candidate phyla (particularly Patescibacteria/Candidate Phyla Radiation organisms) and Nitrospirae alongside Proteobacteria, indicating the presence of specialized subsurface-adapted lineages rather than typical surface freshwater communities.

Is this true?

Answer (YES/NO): YES